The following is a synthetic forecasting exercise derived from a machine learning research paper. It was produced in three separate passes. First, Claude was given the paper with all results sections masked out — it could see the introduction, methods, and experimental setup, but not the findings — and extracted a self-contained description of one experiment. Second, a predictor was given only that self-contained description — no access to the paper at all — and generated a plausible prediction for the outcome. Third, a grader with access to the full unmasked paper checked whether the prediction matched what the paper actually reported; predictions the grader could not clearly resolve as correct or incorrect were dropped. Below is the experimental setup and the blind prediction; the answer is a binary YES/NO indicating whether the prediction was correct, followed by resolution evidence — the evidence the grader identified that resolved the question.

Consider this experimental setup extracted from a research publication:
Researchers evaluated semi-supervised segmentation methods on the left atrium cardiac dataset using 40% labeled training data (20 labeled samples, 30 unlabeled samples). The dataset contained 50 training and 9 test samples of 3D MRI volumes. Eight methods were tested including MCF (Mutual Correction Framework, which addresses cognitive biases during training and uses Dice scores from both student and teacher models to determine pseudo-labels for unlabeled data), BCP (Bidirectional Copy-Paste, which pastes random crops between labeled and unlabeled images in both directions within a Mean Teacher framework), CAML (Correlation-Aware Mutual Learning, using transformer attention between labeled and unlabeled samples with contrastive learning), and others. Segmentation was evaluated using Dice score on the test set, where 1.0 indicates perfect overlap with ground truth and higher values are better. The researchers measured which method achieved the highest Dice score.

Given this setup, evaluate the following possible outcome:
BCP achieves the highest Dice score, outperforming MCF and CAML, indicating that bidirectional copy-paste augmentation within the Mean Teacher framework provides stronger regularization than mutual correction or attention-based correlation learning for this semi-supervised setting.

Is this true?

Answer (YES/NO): NO